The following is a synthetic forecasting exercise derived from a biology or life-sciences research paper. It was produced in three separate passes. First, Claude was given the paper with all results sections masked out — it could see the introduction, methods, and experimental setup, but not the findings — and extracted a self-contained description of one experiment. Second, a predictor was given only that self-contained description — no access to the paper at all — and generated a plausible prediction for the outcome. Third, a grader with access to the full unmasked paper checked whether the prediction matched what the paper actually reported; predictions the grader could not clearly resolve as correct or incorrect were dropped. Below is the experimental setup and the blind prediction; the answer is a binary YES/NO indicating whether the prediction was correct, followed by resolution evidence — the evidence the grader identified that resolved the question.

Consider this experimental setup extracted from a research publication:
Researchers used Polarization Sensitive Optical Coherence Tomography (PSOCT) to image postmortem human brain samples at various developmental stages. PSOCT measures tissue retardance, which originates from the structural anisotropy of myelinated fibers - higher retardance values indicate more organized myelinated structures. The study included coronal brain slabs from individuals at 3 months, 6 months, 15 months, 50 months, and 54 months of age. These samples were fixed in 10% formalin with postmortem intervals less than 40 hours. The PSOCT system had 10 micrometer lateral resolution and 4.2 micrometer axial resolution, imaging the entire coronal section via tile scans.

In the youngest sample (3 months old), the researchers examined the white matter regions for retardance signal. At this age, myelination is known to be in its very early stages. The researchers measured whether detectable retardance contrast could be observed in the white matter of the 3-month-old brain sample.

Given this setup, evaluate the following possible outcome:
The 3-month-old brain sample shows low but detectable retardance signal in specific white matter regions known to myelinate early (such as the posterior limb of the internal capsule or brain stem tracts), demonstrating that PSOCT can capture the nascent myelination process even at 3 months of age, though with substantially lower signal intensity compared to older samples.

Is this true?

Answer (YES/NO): YES